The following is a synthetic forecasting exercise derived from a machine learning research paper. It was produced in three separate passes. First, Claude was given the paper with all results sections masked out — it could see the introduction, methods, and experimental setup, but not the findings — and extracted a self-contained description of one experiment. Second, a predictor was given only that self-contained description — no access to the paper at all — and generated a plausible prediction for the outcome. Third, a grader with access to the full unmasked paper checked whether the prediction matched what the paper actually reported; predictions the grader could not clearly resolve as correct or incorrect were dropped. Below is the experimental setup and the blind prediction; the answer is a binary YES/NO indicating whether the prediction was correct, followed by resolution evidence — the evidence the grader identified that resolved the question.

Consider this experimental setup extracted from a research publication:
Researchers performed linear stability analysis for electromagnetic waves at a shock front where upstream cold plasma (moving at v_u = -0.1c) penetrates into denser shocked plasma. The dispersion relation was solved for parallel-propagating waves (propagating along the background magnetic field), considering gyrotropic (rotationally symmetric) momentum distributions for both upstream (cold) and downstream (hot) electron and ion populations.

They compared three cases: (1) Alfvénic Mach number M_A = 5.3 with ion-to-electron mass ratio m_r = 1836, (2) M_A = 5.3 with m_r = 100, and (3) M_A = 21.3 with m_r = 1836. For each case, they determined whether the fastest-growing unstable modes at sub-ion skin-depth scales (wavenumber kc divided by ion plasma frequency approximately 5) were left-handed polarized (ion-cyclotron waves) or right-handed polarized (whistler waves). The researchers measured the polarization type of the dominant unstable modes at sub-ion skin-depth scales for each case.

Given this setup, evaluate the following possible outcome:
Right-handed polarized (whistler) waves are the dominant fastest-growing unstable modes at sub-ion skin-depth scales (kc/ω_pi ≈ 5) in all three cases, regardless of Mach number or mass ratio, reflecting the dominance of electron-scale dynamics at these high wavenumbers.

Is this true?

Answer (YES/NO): NO